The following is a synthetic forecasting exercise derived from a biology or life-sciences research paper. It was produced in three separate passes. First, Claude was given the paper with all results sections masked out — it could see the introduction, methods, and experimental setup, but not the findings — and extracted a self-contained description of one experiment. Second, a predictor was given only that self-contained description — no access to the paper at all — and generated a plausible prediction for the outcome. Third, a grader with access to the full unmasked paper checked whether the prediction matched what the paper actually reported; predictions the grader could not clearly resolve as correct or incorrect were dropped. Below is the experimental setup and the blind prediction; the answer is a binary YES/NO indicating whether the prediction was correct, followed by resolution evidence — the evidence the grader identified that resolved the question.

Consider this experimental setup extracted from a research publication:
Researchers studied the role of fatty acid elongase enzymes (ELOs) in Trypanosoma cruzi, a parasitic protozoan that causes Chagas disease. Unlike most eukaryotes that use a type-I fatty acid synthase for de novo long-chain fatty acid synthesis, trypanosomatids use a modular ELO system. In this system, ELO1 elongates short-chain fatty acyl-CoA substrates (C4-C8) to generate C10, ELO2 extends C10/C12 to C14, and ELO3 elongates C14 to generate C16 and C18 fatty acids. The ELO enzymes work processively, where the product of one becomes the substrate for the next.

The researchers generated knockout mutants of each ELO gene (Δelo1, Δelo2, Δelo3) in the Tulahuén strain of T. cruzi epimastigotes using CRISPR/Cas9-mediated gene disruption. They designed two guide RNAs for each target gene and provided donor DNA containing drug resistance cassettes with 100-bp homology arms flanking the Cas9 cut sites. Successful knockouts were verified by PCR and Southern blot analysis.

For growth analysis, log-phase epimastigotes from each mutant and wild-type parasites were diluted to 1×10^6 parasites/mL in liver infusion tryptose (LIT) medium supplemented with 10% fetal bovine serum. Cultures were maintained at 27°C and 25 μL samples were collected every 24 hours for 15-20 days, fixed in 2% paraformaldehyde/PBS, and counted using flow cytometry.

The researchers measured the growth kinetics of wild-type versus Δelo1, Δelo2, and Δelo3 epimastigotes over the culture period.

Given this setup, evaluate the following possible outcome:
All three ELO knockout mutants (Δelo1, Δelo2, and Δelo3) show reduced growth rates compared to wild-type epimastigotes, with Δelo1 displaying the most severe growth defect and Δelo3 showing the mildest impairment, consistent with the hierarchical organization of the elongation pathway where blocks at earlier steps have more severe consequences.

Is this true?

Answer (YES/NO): NO